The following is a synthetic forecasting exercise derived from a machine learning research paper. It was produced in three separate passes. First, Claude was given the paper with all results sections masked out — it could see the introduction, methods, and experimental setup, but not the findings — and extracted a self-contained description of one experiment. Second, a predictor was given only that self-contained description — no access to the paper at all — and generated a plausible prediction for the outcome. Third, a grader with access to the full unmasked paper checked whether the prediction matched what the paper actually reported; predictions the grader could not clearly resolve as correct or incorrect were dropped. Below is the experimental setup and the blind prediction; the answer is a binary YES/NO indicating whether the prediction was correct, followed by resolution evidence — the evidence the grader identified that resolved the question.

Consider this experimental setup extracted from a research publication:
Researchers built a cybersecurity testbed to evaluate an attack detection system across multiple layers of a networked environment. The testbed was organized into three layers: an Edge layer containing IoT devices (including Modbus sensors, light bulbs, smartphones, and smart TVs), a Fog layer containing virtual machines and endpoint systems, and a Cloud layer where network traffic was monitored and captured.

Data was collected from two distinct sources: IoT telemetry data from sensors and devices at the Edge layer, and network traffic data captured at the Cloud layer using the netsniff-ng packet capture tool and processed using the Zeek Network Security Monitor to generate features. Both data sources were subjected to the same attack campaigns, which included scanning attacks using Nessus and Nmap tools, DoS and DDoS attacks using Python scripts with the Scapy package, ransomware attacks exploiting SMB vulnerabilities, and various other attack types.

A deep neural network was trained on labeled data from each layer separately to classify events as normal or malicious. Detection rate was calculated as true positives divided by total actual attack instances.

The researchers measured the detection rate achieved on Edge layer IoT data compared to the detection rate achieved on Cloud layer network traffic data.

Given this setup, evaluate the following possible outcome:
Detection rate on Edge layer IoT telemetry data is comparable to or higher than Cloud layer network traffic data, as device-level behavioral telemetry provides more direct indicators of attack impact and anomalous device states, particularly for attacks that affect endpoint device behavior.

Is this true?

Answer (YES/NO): YES